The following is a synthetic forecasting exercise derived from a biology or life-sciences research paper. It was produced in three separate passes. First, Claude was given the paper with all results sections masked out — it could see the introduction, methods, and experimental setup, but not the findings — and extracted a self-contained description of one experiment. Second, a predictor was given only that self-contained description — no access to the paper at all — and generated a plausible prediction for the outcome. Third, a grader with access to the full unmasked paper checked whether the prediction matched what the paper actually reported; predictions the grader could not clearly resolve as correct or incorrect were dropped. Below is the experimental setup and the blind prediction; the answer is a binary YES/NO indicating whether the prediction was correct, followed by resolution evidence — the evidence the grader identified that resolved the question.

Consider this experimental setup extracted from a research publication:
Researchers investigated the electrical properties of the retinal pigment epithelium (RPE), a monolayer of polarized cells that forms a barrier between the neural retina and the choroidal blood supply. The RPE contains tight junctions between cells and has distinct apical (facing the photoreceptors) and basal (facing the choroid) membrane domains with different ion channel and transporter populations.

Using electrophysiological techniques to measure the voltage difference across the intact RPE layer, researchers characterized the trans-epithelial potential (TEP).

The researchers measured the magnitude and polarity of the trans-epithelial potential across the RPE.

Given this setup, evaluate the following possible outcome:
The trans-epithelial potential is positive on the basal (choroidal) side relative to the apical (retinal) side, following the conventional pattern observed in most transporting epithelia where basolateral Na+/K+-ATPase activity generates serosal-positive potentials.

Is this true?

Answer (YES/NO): NO